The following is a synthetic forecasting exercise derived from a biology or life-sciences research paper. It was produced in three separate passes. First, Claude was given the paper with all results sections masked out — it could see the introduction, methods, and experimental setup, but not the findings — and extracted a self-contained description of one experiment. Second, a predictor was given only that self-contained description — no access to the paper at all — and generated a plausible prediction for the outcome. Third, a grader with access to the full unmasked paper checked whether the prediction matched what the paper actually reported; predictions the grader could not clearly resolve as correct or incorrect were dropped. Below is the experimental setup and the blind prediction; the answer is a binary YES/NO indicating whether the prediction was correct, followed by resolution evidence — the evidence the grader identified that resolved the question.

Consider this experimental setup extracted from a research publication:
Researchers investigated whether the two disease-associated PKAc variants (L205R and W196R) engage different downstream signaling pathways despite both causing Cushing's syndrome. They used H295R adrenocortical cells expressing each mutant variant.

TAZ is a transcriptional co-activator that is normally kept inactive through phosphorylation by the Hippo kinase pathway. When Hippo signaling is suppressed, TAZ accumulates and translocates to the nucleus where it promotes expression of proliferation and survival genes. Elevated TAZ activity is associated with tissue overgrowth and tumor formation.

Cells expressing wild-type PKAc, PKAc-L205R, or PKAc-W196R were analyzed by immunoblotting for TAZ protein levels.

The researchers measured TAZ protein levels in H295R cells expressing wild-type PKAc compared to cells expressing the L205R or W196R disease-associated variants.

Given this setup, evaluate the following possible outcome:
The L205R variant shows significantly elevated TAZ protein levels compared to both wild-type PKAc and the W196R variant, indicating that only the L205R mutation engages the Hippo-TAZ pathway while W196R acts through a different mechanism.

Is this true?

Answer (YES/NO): YES